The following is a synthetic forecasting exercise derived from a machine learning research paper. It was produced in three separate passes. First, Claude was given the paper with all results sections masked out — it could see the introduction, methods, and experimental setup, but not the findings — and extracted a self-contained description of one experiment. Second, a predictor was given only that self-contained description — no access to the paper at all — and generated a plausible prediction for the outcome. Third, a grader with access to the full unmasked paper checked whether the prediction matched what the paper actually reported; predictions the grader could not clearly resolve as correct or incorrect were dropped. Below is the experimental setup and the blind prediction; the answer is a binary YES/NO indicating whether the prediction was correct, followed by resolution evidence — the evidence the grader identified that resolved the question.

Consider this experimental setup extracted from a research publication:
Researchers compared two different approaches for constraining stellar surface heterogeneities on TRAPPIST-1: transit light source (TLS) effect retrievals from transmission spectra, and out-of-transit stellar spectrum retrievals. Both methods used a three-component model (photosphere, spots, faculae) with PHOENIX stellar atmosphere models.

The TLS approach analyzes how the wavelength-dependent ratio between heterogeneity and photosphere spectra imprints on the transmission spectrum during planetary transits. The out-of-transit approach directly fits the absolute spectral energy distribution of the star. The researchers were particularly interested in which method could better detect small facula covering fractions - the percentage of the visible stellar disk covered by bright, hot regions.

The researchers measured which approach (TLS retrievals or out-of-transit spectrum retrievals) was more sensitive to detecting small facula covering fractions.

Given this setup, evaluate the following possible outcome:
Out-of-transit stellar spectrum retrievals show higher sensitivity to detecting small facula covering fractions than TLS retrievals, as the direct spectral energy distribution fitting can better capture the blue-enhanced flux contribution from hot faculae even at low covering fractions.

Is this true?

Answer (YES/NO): NO